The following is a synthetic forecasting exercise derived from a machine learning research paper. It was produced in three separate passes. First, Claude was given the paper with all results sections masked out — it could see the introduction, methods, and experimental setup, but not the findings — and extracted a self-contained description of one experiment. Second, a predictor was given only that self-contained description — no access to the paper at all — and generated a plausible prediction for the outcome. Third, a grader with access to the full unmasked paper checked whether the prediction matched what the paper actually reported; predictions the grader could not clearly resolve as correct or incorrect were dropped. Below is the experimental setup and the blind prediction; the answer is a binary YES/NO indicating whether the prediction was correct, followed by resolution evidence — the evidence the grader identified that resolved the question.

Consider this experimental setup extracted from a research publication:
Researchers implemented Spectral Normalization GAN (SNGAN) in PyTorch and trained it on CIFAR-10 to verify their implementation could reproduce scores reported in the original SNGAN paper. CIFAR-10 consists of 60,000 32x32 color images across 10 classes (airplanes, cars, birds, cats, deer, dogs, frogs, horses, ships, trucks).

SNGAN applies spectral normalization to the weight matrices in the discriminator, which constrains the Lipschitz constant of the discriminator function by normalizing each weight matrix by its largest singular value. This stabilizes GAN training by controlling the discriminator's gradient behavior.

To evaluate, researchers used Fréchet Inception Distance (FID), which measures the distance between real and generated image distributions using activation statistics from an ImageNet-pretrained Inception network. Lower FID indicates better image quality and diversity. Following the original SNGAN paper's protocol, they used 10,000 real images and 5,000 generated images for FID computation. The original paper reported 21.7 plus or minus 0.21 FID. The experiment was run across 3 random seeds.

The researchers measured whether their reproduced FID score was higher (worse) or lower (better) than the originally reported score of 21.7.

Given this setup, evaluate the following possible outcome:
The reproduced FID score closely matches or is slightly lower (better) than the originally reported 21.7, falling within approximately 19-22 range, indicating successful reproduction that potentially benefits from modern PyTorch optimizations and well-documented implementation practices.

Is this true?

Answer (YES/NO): NO